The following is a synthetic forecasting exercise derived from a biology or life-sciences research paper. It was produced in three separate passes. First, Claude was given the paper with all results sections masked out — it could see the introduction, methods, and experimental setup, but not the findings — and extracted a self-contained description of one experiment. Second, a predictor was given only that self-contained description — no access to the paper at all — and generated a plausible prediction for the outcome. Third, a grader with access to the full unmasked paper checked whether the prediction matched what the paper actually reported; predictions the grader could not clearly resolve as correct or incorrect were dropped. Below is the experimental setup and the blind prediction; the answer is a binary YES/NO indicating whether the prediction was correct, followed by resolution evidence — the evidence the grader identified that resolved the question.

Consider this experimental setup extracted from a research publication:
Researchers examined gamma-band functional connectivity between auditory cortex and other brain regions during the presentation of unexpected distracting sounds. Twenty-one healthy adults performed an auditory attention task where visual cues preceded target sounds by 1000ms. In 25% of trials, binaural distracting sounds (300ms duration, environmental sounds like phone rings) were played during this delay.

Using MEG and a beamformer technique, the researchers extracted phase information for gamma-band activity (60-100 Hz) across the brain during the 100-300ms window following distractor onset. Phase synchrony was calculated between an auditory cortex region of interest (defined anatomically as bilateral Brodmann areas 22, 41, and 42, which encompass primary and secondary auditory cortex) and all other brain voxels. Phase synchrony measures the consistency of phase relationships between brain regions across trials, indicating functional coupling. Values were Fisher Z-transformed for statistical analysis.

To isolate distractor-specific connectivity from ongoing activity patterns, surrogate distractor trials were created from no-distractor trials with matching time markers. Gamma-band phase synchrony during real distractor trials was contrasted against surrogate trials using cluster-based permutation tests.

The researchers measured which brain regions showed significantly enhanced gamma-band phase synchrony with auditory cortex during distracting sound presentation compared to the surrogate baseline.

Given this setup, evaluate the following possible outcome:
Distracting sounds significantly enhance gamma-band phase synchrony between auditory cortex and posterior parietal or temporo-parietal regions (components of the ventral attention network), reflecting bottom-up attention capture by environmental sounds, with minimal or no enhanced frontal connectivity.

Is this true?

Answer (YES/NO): NO